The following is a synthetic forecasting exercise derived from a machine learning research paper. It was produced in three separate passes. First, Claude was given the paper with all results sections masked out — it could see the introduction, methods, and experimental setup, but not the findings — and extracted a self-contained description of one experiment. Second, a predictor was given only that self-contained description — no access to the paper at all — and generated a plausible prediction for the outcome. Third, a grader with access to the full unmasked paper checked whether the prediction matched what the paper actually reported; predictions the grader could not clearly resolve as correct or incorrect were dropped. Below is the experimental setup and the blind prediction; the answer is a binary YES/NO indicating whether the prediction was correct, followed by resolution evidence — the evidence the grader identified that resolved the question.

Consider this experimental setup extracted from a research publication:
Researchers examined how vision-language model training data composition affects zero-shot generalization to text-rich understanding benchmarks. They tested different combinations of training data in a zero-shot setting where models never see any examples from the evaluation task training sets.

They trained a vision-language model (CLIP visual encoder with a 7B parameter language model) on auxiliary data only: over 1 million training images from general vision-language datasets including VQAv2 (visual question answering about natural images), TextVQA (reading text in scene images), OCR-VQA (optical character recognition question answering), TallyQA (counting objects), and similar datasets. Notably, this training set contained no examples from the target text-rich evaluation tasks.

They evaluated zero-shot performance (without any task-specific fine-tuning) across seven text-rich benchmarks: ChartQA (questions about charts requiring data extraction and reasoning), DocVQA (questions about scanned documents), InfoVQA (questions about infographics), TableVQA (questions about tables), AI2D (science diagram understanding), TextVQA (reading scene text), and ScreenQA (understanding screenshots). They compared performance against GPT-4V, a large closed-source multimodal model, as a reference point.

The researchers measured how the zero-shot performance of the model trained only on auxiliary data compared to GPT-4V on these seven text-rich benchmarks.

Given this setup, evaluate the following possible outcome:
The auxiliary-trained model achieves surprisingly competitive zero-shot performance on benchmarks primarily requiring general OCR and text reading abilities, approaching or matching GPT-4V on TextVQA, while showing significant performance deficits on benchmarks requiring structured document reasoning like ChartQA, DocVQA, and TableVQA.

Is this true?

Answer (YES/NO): NO